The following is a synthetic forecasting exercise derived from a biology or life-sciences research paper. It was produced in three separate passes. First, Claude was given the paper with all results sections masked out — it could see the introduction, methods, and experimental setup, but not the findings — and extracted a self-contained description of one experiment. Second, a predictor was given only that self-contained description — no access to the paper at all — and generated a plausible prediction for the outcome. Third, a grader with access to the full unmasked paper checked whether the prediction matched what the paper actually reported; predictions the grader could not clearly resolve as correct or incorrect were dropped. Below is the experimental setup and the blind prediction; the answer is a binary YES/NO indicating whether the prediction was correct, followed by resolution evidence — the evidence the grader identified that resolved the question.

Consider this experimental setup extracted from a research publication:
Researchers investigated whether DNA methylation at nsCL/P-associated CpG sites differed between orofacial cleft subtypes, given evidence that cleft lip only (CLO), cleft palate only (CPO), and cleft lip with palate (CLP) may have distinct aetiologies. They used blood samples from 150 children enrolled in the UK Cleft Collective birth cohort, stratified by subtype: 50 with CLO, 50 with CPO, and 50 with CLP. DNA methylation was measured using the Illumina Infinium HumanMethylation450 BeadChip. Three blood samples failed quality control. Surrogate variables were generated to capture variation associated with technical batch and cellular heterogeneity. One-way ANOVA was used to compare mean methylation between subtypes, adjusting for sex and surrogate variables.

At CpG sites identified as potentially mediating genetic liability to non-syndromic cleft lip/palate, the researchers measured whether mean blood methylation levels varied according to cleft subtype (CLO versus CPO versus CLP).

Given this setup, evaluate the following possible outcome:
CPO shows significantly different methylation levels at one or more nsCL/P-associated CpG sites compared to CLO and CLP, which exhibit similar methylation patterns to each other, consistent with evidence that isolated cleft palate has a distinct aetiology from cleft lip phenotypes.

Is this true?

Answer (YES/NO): NO